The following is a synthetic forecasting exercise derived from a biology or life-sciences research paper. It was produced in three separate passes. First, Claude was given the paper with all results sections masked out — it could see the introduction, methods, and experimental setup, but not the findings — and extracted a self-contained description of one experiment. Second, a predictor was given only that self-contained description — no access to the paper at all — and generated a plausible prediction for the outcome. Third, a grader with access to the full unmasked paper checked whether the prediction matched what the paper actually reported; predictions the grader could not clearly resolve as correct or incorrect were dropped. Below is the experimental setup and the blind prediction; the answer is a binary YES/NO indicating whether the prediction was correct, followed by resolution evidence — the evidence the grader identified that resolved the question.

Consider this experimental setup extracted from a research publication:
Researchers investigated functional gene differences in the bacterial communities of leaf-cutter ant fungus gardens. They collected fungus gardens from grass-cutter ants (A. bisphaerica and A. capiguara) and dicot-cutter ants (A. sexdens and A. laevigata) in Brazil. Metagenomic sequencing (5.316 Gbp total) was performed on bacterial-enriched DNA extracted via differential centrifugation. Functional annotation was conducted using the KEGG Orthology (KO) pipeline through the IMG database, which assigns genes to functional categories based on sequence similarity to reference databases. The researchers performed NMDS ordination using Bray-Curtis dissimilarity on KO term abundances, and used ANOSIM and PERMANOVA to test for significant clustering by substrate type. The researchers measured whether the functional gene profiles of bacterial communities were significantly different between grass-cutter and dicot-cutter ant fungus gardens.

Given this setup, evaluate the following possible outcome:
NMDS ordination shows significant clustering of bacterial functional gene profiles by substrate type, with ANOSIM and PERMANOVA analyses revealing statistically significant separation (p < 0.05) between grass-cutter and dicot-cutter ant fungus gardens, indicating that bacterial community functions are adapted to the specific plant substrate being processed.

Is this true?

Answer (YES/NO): YES